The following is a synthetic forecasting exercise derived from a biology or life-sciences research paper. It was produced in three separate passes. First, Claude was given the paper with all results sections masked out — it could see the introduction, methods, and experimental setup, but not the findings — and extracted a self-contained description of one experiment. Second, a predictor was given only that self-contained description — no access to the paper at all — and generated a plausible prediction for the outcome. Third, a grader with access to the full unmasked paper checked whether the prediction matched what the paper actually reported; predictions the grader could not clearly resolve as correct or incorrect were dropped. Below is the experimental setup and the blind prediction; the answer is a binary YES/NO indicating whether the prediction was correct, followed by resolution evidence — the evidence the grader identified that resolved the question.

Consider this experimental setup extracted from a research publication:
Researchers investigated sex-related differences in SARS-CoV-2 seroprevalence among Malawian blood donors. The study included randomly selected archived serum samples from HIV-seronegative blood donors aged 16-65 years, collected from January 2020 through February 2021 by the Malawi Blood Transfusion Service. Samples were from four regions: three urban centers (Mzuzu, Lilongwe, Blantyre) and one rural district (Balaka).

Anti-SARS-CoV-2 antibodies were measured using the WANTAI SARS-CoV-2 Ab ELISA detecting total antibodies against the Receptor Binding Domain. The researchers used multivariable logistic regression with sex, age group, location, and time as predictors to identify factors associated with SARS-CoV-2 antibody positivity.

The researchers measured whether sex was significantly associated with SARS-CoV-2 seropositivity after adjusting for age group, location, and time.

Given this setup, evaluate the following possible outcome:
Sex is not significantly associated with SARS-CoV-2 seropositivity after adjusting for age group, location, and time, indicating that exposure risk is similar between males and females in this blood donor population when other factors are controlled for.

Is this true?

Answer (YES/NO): YES